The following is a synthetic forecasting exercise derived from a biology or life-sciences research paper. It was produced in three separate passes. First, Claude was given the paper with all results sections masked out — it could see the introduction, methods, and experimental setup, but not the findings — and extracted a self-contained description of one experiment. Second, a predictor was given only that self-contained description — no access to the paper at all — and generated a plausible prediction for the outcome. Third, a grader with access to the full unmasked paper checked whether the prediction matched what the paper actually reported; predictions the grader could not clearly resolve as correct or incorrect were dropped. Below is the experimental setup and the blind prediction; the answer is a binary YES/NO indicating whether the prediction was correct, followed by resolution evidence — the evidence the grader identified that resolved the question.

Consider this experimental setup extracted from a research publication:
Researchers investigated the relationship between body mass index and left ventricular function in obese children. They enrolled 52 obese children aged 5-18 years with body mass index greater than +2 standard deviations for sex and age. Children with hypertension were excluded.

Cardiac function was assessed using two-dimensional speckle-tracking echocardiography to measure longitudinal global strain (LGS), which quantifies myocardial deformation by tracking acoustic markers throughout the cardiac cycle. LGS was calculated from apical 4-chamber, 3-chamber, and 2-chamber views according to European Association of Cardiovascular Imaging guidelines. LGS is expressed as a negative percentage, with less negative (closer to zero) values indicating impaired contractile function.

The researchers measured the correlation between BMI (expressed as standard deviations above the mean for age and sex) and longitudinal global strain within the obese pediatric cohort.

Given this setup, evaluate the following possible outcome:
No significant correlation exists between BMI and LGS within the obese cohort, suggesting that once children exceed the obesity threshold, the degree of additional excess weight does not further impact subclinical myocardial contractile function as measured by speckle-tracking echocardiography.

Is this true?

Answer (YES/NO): NO